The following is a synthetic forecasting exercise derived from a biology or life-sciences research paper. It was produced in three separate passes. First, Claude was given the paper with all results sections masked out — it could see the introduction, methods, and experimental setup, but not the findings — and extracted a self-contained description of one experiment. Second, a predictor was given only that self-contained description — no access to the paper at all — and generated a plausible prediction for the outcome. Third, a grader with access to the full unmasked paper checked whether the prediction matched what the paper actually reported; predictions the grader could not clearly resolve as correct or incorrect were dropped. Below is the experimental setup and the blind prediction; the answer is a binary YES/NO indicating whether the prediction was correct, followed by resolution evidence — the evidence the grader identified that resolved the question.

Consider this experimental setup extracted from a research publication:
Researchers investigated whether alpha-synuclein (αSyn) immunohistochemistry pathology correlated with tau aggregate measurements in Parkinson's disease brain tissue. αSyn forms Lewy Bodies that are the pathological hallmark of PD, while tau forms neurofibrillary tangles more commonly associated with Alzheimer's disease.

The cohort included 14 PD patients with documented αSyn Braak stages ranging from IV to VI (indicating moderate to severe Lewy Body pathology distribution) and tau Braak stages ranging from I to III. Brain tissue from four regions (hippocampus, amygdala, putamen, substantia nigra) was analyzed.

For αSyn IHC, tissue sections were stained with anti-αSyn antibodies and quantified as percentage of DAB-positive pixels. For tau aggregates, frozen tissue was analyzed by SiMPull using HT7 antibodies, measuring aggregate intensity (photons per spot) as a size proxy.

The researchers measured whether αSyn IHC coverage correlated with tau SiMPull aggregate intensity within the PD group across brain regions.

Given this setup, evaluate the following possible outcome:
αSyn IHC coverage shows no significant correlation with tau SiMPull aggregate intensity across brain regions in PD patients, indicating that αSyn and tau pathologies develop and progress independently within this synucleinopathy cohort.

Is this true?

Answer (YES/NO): YES